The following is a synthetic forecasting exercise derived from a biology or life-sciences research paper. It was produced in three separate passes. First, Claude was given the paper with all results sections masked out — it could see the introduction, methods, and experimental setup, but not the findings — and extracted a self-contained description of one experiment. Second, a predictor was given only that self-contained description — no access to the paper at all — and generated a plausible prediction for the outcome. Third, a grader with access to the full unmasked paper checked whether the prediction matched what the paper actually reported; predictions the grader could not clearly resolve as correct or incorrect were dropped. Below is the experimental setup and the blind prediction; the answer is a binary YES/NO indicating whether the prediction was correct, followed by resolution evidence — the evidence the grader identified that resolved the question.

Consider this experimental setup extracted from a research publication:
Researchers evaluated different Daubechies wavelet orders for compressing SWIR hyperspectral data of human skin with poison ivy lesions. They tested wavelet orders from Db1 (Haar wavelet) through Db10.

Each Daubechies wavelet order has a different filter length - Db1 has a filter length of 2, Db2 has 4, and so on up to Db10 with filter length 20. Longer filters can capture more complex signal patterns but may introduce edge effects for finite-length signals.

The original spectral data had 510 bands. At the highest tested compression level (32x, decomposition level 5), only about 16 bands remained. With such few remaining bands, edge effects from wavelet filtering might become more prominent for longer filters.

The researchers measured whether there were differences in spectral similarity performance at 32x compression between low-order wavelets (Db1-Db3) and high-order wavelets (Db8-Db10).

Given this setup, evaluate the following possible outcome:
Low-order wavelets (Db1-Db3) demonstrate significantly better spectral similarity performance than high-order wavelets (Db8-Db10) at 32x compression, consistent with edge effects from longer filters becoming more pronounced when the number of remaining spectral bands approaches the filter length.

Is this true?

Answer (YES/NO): NO